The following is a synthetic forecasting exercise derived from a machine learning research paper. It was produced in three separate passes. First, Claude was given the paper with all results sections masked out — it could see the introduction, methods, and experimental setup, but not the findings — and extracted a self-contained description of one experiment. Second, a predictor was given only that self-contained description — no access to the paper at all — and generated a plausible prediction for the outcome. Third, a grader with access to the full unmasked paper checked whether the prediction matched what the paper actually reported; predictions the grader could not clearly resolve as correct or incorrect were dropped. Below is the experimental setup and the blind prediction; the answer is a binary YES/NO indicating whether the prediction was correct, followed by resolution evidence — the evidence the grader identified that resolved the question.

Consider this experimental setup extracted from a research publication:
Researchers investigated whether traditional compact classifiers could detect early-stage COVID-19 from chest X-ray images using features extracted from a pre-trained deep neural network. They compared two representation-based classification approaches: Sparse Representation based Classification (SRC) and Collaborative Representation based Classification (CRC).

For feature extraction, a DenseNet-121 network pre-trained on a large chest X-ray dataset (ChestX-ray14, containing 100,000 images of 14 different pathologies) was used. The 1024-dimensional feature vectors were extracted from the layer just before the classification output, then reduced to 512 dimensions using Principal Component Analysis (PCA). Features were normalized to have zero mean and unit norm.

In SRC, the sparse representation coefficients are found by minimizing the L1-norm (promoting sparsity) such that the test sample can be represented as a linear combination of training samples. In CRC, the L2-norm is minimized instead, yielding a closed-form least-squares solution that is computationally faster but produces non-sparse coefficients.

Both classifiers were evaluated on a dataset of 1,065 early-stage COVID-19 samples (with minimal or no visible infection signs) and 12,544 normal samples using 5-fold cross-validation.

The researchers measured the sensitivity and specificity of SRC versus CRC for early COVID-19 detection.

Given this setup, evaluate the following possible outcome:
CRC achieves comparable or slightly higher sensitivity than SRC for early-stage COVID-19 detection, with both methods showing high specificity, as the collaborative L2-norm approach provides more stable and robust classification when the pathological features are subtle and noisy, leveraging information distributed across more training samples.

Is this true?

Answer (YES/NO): YES